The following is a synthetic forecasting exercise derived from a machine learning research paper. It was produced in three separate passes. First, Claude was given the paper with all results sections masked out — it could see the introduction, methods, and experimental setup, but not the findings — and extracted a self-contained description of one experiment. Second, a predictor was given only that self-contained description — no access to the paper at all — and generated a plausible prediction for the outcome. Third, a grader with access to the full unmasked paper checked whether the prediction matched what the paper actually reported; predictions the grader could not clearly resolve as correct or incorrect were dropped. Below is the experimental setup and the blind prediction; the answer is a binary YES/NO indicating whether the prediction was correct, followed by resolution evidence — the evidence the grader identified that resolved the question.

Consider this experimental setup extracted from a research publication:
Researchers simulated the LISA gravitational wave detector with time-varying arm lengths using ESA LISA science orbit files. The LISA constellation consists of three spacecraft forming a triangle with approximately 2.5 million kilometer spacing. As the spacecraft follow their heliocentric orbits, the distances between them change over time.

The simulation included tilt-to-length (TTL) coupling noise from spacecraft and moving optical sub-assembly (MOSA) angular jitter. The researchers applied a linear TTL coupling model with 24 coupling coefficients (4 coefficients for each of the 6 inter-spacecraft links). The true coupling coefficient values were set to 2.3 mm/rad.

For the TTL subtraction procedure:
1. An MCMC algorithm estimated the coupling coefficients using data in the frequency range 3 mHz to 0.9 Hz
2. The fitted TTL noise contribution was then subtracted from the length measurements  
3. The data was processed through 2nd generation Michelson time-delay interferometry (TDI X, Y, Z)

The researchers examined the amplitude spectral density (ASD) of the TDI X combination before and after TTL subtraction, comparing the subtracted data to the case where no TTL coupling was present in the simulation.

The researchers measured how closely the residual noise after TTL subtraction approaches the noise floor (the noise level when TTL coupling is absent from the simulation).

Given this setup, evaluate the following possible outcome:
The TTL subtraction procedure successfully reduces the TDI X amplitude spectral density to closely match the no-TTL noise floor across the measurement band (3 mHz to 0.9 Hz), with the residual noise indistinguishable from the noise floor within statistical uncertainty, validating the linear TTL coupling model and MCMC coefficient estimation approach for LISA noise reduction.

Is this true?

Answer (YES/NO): NO